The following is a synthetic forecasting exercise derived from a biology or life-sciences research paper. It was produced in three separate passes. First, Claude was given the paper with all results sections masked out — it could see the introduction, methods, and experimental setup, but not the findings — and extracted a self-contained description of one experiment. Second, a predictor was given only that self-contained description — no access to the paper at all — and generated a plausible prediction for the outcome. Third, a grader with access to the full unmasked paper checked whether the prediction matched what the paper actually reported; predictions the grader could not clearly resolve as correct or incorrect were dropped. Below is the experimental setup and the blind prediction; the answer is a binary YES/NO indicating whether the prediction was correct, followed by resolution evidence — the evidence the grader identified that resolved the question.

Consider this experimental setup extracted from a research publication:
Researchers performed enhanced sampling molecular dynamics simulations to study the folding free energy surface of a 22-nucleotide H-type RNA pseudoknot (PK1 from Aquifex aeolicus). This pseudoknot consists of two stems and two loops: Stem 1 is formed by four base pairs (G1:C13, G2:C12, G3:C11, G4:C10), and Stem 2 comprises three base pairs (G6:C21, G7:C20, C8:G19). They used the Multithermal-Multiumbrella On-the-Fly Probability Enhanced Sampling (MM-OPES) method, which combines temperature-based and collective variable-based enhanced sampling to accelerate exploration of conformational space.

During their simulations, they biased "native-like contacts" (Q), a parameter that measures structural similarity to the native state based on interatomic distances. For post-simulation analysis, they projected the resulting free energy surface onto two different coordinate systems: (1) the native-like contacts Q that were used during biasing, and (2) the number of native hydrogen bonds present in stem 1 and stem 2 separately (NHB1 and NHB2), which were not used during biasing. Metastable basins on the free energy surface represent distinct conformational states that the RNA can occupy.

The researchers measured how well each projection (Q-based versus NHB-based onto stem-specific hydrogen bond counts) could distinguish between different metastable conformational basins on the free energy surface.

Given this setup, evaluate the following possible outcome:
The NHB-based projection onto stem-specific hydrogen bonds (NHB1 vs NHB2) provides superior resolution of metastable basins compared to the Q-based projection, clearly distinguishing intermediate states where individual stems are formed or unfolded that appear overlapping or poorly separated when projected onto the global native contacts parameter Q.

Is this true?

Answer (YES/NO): YES